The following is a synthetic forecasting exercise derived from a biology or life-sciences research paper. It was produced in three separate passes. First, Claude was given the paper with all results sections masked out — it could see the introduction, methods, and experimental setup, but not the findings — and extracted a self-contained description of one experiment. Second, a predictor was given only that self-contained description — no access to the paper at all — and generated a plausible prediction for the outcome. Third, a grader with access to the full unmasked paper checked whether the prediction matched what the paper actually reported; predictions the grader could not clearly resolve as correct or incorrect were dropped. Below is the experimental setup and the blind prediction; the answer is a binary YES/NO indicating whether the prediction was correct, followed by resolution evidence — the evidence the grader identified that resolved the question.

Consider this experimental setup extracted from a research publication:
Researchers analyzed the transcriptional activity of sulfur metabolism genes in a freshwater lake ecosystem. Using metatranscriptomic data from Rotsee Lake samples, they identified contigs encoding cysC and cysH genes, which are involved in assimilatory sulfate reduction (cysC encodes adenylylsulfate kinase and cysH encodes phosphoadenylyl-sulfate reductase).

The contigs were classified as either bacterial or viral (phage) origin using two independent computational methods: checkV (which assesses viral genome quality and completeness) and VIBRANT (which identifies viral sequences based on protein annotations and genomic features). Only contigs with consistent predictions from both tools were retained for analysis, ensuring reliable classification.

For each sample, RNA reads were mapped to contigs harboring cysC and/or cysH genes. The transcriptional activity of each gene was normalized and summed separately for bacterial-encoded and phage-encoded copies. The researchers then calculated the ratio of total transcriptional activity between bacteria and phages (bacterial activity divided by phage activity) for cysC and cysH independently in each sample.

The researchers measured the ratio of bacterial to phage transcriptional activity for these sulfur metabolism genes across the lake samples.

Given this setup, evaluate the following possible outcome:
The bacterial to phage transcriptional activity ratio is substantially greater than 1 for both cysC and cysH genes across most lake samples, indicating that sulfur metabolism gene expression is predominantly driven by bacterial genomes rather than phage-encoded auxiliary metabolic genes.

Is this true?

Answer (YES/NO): NO